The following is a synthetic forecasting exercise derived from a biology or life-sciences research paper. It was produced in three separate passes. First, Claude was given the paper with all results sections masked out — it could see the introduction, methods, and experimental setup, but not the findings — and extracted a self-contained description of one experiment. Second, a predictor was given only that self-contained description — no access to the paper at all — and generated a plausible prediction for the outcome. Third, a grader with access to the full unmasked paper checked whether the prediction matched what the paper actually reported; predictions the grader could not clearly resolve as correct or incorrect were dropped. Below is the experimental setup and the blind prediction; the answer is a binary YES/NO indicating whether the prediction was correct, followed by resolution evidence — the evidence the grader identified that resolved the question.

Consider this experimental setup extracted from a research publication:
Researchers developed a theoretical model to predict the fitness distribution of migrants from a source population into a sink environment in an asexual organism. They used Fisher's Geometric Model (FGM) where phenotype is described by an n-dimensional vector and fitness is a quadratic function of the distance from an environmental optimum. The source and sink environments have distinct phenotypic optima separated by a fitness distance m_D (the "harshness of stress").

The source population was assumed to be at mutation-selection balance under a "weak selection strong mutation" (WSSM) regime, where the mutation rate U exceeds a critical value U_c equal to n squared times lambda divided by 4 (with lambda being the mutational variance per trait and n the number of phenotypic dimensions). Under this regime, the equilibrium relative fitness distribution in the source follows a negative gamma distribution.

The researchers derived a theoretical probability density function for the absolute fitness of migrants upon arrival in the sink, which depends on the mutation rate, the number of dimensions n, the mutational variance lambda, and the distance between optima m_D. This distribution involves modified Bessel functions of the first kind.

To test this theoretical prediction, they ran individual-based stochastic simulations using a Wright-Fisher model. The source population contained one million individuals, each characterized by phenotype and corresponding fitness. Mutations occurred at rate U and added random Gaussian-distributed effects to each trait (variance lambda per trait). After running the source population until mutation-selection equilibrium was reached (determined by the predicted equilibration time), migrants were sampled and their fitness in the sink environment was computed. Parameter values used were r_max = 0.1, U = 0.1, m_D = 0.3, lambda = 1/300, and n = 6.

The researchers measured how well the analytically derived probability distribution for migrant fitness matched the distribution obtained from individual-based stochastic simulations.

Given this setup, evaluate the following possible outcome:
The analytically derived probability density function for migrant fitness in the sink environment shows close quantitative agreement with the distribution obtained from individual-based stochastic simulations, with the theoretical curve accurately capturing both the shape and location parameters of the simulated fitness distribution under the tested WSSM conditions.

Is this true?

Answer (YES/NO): YES